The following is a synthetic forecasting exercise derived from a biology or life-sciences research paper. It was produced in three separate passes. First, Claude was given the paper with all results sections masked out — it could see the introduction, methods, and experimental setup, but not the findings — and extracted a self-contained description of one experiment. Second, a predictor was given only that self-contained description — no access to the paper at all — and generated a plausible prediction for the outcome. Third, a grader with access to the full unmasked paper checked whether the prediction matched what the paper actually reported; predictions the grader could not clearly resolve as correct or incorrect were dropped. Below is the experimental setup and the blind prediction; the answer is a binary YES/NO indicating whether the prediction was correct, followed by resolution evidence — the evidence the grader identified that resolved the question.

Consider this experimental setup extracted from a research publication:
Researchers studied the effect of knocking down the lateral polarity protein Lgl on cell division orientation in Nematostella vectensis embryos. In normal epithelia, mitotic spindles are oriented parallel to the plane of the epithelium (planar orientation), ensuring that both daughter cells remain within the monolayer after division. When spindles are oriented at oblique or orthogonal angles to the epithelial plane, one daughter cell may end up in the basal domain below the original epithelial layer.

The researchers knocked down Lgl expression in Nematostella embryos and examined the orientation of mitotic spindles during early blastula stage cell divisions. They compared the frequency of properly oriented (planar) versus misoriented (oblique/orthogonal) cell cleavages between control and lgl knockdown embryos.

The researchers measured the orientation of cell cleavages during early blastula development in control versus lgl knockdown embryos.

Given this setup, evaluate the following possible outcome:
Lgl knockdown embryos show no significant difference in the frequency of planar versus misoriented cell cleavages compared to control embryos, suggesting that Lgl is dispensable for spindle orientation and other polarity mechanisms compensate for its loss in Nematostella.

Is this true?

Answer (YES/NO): NO